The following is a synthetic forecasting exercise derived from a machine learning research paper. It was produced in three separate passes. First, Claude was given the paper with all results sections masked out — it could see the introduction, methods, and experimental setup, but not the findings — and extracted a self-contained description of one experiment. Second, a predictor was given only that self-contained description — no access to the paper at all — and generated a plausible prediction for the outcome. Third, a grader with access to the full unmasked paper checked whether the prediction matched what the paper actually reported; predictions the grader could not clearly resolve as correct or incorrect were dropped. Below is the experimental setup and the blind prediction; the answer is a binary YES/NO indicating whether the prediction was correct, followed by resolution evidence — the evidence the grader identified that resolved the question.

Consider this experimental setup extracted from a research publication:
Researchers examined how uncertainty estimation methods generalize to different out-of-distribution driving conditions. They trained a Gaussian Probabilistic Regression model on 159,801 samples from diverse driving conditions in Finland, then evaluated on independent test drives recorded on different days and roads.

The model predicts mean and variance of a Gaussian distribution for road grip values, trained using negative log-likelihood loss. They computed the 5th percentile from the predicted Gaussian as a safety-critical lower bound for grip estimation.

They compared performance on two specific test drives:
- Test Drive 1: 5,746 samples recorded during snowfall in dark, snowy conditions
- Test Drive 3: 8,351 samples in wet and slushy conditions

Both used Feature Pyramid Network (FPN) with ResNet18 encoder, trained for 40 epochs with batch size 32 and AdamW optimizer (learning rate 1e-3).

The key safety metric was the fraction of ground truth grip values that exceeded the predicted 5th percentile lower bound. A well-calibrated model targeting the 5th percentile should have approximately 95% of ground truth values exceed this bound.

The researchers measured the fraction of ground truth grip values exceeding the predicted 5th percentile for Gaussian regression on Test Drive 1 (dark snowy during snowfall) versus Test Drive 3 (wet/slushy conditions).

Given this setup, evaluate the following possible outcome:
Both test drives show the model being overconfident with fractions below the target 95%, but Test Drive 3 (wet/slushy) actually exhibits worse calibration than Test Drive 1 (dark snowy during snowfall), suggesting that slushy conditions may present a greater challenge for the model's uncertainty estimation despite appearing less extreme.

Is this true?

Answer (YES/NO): NO